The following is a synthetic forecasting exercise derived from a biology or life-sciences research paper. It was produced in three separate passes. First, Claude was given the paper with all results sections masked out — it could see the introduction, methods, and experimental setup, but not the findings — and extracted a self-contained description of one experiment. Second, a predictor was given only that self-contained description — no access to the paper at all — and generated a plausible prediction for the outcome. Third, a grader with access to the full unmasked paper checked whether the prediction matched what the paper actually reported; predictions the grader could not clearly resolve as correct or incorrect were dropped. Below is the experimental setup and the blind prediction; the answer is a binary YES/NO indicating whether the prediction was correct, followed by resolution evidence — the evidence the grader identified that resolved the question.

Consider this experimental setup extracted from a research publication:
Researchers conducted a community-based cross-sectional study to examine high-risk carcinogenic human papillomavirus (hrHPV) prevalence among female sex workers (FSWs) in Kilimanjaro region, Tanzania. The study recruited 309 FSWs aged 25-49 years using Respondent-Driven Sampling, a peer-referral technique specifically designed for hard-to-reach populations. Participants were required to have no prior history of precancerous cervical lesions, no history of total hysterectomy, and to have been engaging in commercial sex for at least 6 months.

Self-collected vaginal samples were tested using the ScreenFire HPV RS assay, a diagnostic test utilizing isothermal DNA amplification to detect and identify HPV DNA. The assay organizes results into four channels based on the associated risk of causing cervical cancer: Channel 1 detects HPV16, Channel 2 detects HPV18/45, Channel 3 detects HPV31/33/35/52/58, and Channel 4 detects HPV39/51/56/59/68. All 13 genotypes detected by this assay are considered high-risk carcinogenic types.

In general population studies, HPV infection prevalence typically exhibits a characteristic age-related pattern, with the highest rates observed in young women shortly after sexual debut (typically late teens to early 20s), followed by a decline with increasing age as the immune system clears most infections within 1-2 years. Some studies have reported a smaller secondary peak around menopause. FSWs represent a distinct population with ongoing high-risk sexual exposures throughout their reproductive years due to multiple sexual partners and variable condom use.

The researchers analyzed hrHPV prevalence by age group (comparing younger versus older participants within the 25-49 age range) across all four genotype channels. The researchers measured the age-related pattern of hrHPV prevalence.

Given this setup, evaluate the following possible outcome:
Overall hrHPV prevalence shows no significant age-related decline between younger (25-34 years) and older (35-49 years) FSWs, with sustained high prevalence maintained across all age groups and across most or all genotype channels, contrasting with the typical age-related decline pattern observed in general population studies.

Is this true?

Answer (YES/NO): NO